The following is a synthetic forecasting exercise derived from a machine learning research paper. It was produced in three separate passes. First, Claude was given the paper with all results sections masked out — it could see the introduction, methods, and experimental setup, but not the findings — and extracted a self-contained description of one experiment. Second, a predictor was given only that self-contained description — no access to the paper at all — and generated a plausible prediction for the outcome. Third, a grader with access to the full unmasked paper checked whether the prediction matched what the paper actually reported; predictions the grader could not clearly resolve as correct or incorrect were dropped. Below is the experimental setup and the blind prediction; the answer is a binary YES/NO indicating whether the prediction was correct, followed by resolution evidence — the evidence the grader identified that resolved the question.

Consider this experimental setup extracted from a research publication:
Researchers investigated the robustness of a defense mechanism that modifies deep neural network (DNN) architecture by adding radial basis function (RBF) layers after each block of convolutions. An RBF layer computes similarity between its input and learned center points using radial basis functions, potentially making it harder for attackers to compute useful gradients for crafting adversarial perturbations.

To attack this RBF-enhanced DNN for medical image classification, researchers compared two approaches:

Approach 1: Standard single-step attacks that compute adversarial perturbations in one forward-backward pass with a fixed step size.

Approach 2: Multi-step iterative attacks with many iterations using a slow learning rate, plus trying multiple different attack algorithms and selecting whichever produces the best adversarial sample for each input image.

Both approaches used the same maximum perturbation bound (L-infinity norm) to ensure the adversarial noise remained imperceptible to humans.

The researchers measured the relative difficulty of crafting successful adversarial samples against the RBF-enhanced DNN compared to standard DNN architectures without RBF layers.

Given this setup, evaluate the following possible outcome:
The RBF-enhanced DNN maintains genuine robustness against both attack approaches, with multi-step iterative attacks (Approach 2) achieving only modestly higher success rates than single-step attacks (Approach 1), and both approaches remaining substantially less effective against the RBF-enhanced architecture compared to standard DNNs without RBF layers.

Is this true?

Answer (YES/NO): NO